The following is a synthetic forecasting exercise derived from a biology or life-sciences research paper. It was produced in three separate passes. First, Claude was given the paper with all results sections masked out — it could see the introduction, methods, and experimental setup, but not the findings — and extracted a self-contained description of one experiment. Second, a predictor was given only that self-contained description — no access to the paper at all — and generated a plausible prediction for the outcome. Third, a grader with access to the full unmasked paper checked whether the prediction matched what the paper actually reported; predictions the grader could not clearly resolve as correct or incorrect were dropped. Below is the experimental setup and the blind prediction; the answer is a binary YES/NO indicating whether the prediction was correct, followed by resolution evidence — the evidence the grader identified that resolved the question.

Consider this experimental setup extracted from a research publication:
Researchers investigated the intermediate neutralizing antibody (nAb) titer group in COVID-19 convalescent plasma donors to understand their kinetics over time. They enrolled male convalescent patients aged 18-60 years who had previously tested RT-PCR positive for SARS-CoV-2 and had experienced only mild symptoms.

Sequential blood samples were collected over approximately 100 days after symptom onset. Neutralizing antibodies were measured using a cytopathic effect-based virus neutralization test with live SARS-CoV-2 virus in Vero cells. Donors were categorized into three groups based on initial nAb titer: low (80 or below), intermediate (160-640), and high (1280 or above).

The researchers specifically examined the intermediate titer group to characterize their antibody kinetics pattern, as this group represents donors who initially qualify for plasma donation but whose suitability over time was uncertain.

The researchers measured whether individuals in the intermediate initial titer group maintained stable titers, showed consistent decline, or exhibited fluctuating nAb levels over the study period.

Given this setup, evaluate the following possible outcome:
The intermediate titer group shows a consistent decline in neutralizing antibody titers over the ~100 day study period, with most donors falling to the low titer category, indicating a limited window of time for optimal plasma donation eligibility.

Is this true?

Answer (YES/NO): NO